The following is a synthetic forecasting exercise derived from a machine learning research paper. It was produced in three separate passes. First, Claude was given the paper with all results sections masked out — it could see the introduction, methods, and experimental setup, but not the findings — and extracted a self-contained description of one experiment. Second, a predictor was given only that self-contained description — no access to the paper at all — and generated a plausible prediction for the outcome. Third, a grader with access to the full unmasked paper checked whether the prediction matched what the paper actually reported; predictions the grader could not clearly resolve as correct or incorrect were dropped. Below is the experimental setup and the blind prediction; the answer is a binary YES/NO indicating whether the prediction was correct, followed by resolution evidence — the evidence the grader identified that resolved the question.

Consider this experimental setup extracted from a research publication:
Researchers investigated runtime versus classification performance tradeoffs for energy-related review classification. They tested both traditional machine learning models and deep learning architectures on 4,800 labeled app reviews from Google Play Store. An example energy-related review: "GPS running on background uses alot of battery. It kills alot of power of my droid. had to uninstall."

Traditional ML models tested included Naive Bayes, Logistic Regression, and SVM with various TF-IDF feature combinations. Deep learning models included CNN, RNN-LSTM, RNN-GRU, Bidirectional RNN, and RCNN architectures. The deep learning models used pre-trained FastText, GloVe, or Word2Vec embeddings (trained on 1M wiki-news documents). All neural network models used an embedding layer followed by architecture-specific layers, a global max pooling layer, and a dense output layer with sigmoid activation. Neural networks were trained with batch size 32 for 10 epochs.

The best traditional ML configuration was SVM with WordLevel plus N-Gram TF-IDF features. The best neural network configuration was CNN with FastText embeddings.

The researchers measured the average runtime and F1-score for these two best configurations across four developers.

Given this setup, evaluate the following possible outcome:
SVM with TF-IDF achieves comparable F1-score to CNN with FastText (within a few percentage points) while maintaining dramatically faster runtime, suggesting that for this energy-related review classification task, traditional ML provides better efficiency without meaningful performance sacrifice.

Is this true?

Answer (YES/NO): NO